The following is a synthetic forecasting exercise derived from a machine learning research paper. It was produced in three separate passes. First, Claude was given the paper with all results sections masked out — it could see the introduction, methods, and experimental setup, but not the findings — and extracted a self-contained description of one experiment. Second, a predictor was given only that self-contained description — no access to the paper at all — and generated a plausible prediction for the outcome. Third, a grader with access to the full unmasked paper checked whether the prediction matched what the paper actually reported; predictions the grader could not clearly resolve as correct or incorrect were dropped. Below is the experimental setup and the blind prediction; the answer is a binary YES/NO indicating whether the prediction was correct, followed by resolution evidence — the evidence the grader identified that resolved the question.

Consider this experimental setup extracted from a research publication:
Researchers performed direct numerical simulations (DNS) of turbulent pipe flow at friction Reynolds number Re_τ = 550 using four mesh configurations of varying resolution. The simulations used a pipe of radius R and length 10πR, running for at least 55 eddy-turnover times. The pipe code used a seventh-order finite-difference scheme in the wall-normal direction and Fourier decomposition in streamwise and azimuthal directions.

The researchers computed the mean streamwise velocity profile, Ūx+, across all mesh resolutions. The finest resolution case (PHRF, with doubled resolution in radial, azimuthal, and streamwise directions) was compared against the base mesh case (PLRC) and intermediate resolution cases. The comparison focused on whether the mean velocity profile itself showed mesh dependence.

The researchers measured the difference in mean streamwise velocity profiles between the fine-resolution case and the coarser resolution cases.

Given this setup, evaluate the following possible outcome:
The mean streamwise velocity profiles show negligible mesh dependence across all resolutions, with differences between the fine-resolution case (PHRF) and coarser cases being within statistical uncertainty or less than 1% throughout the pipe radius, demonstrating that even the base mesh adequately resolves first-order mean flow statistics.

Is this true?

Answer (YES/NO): YES